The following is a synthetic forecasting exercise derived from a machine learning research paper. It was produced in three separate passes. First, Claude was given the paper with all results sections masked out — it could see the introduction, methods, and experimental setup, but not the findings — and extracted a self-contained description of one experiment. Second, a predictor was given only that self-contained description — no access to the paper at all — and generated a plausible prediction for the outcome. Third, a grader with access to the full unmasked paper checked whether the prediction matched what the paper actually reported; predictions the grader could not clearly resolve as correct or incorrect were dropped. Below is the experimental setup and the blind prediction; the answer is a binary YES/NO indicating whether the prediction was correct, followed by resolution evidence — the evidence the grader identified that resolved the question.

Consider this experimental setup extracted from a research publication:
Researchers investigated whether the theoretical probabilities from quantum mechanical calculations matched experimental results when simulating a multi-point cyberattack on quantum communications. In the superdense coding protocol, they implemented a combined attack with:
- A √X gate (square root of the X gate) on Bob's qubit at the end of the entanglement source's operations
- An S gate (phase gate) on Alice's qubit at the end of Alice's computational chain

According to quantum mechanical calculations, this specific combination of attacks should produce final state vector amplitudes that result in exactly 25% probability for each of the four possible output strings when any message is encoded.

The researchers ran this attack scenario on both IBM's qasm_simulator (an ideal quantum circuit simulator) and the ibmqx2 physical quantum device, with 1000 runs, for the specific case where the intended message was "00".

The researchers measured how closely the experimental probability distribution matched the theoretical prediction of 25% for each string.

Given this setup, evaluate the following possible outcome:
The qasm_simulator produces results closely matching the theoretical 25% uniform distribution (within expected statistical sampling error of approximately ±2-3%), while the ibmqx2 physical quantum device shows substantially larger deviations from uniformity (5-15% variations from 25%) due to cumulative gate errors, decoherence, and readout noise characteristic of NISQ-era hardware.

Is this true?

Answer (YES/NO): NO